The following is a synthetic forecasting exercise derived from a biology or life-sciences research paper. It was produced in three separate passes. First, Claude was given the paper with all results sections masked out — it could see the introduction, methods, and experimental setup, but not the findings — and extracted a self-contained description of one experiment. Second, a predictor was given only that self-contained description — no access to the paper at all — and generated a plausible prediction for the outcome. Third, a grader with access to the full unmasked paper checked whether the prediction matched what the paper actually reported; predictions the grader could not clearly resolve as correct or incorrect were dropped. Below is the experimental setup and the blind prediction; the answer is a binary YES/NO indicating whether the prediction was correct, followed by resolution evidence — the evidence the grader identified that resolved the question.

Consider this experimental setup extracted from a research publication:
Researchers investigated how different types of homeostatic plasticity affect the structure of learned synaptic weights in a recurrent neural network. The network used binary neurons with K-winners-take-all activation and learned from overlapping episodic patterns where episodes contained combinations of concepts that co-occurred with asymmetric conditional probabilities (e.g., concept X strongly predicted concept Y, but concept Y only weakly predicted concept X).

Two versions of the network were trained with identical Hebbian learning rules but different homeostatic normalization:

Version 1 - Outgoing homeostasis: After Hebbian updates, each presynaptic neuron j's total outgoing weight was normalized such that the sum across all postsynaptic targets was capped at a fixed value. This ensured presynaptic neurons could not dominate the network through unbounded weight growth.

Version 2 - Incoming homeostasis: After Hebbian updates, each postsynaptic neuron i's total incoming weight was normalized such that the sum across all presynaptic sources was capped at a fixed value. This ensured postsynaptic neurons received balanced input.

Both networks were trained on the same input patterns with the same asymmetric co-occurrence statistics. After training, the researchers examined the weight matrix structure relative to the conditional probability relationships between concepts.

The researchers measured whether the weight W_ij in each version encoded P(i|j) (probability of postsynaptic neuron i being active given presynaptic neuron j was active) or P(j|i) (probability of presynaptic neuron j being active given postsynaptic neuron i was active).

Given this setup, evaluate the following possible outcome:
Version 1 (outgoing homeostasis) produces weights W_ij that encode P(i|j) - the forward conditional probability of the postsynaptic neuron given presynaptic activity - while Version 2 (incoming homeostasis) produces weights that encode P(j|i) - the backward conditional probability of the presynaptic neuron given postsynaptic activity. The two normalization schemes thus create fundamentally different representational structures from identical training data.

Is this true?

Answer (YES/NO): YES